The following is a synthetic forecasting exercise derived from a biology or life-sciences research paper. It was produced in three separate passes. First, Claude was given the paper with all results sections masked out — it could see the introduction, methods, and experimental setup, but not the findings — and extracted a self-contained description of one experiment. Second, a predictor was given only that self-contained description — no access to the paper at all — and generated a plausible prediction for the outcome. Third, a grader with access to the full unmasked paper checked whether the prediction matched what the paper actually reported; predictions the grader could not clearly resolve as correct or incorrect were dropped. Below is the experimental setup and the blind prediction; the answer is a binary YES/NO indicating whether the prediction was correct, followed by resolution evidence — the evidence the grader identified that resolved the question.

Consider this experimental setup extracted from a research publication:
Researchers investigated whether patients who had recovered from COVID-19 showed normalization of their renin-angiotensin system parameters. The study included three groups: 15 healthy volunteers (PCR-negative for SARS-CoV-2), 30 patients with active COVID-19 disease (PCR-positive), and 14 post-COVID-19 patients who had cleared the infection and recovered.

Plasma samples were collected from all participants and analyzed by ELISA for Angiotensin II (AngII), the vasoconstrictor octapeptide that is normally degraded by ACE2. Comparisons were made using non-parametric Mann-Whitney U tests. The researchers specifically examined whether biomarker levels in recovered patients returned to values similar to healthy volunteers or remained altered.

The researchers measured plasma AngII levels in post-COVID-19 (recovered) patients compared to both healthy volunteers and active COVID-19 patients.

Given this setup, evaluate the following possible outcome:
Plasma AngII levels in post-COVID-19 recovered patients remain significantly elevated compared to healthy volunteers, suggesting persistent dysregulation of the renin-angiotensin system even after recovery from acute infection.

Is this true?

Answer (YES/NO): YES